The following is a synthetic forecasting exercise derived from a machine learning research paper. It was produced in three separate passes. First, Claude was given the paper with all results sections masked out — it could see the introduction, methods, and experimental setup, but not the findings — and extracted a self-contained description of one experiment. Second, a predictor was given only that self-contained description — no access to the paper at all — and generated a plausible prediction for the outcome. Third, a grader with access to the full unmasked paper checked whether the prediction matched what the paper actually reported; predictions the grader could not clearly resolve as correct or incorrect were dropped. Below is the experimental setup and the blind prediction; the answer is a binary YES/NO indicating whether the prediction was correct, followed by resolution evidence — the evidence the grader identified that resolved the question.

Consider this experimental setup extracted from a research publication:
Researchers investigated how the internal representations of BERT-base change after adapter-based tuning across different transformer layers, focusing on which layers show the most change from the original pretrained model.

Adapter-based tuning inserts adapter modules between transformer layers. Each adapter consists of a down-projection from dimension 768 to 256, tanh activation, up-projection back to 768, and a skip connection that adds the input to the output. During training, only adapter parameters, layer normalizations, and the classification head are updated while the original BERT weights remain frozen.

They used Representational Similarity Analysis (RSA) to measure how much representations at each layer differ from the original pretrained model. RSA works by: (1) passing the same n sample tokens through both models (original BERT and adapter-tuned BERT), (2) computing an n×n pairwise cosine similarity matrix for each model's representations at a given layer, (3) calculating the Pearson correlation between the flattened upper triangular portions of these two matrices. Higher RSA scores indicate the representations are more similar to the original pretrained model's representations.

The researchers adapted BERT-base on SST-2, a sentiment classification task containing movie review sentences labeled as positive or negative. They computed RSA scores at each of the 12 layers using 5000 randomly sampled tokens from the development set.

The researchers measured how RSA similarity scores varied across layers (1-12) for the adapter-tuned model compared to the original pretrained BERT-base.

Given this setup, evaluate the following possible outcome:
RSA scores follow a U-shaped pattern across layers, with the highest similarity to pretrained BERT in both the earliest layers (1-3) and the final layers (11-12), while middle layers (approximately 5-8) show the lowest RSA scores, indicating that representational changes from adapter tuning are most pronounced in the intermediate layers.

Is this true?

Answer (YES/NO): NO